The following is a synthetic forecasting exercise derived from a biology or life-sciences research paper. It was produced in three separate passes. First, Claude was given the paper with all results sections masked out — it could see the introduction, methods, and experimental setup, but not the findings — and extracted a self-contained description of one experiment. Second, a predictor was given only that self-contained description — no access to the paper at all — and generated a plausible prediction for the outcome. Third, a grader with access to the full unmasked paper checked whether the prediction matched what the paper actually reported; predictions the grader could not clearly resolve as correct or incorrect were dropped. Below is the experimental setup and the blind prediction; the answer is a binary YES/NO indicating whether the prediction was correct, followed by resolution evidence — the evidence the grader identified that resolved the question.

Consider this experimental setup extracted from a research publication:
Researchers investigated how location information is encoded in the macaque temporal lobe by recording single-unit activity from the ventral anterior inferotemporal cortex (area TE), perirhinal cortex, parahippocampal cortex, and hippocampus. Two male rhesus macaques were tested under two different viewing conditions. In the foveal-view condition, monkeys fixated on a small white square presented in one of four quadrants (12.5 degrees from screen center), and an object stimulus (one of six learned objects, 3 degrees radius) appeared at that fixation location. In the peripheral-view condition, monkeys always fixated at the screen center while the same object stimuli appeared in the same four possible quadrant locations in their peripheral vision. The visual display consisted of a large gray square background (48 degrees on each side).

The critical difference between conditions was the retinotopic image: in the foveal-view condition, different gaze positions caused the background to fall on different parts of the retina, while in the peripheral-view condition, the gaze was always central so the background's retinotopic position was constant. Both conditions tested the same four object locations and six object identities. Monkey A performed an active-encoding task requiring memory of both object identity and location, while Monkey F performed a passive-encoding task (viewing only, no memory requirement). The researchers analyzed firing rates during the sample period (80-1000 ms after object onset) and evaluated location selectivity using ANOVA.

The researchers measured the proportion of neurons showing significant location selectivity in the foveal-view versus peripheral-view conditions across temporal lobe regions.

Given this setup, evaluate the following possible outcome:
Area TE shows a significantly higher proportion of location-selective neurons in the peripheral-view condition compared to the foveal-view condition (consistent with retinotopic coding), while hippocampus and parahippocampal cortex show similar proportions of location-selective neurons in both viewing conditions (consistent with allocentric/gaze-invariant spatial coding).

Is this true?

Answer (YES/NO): NO